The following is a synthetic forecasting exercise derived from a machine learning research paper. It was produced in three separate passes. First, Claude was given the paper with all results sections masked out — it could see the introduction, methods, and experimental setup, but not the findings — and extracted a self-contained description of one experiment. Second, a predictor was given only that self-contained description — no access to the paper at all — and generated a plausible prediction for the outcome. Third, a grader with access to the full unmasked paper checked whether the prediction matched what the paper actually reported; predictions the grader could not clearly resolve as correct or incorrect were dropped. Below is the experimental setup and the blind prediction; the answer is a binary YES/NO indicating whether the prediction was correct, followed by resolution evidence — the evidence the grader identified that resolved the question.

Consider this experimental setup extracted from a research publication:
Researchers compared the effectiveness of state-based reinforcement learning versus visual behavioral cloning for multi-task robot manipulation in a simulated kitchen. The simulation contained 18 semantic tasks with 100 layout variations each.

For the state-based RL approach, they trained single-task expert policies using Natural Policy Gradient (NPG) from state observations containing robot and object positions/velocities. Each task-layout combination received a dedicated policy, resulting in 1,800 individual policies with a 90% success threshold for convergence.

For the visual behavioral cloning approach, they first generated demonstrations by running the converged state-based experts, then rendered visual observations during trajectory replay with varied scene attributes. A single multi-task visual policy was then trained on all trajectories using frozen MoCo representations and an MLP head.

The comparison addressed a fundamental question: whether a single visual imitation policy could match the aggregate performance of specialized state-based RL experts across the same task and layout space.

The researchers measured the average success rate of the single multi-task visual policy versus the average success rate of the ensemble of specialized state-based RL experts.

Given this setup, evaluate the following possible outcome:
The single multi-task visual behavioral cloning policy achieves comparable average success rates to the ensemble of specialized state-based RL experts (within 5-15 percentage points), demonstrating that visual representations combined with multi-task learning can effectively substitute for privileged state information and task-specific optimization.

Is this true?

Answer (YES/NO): NO